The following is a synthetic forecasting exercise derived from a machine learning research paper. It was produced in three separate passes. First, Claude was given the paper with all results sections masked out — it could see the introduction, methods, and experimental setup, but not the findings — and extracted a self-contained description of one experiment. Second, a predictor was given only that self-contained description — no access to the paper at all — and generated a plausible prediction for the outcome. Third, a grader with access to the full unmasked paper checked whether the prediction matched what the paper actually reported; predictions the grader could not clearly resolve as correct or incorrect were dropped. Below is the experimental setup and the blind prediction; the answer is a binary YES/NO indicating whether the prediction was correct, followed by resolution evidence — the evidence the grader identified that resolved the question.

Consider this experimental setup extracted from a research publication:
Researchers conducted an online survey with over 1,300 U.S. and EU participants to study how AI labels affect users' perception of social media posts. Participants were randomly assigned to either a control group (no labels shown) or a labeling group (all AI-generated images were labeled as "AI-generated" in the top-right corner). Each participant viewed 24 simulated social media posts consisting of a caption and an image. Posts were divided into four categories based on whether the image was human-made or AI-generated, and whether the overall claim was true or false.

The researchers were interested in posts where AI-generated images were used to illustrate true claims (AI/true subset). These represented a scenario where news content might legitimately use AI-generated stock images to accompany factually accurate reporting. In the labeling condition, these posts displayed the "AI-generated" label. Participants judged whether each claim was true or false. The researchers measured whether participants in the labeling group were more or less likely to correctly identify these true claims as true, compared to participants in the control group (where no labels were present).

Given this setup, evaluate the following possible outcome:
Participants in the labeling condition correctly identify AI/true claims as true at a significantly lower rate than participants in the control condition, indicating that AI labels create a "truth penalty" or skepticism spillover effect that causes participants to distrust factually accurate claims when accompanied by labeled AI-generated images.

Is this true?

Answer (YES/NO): YES